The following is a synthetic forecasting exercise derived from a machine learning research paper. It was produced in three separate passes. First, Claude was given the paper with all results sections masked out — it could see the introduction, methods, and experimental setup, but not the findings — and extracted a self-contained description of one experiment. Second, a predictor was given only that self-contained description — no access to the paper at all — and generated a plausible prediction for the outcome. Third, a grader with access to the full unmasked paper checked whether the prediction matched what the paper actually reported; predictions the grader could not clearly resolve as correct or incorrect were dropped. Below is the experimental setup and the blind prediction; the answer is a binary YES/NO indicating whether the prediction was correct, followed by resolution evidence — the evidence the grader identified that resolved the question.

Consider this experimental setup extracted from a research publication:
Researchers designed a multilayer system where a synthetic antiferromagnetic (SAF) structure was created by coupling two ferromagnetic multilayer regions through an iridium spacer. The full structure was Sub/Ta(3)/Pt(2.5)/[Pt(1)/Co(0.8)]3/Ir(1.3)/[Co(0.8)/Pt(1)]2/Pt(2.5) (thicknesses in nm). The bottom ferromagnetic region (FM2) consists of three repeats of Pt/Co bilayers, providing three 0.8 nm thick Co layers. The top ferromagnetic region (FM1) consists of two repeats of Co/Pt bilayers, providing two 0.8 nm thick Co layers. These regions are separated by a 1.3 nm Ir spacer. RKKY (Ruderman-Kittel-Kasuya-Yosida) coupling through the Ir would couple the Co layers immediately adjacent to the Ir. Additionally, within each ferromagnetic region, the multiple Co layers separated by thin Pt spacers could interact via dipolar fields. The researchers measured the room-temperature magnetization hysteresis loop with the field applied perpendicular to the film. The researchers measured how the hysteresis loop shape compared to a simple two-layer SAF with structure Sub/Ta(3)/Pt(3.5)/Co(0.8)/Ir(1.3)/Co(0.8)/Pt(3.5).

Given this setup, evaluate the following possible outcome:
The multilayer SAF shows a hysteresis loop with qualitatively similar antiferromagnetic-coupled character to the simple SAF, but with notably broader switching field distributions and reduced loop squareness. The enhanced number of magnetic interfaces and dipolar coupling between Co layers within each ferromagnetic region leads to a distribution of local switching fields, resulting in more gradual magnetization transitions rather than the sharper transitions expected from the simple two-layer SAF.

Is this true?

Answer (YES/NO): NO